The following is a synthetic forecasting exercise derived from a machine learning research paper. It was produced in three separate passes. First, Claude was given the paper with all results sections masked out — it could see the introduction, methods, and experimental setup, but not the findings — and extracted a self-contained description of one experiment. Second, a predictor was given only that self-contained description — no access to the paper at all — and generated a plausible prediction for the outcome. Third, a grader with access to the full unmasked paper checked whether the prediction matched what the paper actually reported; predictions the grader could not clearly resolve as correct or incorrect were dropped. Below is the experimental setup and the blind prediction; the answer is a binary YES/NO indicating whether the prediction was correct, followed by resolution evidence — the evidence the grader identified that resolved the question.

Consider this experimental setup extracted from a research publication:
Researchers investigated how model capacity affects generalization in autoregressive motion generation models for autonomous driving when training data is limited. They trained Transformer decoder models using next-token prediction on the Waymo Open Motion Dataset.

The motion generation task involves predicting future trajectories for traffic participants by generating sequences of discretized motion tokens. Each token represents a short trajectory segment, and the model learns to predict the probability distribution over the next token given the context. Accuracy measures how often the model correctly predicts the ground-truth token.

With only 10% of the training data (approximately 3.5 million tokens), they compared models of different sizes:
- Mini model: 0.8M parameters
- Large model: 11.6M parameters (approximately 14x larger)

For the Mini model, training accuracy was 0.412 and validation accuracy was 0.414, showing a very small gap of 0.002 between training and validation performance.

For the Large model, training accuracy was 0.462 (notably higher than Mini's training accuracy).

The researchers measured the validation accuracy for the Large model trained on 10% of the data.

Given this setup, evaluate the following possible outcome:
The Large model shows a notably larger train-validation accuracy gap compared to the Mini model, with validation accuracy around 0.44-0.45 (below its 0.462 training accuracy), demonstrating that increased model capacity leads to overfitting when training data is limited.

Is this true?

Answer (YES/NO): NO